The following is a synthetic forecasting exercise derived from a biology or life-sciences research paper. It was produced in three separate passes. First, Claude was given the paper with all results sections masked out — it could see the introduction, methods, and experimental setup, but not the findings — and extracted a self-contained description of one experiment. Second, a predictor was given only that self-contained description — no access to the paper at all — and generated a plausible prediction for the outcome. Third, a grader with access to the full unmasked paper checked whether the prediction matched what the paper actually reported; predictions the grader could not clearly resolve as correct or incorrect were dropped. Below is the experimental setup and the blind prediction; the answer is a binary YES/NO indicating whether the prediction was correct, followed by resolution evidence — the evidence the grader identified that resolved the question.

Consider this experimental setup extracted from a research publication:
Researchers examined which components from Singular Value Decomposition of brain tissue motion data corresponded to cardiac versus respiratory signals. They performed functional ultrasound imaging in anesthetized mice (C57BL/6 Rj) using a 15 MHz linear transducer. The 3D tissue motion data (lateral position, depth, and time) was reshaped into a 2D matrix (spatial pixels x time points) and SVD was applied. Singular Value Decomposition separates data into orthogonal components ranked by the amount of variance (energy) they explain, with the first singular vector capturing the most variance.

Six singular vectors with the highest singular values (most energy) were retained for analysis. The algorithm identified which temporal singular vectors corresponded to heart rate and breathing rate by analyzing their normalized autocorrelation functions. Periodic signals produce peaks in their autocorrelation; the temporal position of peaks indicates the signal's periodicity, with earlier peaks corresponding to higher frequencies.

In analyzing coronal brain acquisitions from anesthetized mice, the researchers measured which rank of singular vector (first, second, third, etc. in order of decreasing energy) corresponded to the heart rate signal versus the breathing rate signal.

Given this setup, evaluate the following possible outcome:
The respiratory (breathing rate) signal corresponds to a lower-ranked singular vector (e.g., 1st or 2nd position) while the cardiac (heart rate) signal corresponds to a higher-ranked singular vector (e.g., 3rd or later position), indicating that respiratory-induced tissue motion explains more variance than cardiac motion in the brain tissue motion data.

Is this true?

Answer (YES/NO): YES